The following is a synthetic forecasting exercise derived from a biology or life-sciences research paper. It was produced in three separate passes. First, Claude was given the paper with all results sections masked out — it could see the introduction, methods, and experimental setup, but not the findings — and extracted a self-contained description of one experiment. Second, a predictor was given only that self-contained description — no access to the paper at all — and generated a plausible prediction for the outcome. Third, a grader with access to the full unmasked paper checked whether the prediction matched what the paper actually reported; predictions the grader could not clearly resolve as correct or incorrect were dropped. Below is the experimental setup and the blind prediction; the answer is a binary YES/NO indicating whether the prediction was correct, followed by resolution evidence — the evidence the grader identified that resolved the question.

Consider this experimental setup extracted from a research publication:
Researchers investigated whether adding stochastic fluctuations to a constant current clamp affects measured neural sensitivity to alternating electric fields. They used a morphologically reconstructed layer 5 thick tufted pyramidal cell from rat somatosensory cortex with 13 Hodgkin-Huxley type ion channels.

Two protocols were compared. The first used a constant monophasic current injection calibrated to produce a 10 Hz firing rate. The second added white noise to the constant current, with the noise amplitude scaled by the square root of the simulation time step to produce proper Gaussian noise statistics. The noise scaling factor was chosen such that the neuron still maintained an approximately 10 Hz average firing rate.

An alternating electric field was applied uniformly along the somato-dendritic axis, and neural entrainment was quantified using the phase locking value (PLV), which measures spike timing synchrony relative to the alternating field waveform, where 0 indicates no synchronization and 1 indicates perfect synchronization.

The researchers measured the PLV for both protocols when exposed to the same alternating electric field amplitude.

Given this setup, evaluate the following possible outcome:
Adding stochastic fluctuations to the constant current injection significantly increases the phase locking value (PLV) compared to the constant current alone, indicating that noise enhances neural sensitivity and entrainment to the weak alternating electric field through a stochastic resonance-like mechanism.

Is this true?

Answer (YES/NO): NO